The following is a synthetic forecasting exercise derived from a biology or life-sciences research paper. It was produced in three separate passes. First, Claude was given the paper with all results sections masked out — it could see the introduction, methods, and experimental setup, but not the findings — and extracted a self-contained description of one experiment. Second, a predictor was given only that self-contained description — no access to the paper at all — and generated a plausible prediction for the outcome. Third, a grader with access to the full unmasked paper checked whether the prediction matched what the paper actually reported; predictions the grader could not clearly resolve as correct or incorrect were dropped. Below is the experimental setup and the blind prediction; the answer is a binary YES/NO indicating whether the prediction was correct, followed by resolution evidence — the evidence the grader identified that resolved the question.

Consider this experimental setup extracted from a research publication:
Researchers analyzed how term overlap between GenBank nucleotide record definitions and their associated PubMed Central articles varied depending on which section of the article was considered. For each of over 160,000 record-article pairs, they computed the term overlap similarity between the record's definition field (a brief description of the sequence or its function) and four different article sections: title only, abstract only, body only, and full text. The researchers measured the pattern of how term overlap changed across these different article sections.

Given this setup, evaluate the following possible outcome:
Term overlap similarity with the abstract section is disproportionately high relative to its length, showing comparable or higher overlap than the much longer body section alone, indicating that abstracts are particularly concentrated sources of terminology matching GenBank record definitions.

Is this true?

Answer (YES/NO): NO